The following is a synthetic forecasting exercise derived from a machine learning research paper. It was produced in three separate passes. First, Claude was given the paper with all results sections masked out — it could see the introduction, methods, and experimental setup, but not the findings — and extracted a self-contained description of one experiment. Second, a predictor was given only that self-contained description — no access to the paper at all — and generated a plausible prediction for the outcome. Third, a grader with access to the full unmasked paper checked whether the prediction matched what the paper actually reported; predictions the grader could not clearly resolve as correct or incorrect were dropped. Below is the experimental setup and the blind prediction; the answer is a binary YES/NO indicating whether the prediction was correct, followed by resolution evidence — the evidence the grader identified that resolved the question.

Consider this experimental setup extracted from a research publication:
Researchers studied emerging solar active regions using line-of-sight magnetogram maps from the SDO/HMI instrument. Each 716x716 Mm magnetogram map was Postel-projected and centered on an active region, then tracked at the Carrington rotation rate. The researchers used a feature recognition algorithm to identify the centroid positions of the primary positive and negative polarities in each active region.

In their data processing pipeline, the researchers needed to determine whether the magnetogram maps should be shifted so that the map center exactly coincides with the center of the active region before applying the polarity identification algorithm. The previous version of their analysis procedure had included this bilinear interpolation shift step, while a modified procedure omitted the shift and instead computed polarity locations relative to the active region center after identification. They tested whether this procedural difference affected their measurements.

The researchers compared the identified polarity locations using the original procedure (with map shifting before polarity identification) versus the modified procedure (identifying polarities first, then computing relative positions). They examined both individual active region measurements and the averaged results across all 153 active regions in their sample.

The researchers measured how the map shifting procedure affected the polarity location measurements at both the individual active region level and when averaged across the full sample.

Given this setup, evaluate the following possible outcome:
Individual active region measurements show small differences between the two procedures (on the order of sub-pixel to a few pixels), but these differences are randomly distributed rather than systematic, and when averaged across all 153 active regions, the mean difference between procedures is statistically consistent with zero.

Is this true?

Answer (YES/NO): YES